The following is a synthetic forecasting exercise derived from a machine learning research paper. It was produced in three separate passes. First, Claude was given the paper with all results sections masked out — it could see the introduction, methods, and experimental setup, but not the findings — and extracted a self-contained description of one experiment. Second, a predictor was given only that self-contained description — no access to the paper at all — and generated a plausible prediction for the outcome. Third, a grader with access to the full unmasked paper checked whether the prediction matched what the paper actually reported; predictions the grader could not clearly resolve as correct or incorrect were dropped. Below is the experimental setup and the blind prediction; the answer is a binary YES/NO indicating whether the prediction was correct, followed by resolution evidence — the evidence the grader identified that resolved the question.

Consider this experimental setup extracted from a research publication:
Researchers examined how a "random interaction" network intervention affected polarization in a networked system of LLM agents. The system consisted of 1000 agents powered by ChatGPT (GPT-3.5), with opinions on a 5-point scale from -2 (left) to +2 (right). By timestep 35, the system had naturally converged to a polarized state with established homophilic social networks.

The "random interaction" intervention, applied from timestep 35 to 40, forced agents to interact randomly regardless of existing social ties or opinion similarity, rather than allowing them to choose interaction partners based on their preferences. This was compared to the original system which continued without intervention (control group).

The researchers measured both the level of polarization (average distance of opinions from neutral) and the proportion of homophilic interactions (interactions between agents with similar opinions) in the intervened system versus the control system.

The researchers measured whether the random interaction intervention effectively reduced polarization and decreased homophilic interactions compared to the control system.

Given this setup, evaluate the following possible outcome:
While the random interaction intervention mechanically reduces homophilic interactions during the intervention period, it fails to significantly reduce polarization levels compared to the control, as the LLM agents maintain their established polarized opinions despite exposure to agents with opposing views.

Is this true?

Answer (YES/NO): NO